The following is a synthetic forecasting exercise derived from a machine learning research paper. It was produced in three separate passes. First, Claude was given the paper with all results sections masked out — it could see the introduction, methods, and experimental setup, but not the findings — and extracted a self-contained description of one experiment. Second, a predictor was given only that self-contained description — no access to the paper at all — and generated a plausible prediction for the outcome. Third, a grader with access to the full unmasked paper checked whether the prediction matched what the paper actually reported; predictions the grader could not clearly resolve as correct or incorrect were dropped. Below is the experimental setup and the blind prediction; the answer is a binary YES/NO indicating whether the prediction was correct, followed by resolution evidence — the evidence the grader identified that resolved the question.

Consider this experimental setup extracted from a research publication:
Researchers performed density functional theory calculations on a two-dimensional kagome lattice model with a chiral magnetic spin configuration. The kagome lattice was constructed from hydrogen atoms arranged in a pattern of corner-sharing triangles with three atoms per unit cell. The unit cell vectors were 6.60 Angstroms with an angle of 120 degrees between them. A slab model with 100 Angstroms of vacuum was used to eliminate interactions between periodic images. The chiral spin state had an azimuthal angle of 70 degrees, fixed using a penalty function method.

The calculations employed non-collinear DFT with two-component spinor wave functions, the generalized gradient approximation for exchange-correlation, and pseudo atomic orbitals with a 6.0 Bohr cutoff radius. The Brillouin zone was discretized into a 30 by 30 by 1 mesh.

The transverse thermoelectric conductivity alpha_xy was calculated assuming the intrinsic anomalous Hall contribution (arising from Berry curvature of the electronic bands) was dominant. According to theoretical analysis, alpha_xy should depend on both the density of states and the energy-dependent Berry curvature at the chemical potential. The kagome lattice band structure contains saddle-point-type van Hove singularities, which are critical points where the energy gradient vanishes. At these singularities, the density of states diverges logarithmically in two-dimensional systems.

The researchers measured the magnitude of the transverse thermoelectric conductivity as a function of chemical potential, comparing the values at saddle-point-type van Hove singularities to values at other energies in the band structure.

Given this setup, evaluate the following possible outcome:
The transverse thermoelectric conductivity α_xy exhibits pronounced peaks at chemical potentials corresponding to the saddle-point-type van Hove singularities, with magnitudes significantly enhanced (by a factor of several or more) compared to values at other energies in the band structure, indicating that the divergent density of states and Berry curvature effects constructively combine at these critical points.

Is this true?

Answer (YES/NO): NO